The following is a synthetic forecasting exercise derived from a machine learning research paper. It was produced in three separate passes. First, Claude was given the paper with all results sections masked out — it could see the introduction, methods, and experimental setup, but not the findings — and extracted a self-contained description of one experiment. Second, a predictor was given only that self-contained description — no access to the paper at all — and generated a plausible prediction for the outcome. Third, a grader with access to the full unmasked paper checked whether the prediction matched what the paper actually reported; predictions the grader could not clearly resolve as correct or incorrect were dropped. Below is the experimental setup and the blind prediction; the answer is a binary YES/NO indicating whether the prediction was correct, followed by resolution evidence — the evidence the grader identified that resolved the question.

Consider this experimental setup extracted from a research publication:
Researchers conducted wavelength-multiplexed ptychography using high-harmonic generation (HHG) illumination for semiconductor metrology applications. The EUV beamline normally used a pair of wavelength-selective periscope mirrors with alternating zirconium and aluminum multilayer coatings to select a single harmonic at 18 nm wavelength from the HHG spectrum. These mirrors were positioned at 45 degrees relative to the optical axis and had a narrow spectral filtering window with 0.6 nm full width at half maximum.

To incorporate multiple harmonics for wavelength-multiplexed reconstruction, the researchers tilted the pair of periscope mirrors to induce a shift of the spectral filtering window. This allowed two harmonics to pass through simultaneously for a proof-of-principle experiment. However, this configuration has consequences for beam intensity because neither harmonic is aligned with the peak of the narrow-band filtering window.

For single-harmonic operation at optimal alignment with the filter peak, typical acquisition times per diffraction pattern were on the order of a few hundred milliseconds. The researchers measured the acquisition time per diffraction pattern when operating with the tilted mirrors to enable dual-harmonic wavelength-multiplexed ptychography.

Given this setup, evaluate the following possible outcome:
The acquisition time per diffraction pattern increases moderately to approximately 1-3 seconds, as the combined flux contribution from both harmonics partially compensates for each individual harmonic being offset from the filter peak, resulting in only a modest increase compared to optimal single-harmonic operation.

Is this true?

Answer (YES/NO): NO